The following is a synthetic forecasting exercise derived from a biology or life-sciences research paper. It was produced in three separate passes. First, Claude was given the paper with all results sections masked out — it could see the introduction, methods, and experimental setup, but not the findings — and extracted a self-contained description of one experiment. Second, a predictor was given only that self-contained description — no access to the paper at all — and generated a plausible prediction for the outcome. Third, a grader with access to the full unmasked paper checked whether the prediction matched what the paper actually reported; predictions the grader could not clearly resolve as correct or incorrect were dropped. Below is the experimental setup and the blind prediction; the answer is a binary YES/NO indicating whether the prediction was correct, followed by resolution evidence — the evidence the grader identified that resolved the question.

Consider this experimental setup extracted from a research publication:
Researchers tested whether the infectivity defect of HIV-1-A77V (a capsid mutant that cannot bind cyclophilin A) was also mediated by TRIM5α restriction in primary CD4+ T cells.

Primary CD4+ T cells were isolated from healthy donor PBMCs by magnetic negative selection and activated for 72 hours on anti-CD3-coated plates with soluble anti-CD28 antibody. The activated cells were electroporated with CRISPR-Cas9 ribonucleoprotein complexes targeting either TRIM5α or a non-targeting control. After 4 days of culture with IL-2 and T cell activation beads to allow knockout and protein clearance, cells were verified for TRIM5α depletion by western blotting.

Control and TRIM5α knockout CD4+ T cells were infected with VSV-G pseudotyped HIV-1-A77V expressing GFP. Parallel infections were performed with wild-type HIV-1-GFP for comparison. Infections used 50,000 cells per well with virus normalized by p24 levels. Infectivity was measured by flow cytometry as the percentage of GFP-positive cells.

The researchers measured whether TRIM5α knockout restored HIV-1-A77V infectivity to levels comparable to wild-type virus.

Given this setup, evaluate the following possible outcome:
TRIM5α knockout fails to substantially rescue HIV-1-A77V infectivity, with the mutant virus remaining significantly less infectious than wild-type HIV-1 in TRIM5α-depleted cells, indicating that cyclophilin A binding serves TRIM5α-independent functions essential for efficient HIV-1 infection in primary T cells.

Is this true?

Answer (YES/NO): YES